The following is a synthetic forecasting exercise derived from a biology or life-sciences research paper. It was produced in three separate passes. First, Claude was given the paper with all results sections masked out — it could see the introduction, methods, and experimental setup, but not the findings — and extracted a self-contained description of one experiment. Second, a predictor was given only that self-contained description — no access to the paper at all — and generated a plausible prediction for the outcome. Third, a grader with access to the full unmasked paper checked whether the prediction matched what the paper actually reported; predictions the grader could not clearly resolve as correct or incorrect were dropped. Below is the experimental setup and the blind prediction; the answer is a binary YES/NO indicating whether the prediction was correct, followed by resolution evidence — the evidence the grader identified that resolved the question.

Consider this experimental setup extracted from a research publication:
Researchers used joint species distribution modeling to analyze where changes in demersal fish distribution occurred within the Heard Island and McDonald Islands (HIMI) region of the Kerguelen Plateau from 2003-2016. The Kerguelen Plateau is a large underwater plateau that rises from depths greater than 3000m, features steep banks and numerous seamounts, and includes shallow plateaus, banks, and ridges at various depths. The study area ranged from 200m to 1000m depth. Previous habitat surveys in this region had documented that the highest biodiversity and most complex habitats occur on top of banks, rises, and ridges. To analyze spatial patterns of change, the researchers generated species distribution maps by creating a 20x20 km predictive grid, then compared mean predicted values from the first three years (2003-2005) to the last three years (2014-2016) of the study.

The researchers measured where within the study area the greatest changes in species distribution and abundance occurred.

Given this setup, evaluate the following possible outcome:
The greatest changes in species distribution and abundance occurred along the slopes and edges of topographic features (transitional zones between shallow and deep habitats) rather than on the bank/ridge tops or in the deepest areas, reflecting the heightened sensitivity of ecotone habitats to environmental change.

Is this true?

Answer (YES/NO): NO